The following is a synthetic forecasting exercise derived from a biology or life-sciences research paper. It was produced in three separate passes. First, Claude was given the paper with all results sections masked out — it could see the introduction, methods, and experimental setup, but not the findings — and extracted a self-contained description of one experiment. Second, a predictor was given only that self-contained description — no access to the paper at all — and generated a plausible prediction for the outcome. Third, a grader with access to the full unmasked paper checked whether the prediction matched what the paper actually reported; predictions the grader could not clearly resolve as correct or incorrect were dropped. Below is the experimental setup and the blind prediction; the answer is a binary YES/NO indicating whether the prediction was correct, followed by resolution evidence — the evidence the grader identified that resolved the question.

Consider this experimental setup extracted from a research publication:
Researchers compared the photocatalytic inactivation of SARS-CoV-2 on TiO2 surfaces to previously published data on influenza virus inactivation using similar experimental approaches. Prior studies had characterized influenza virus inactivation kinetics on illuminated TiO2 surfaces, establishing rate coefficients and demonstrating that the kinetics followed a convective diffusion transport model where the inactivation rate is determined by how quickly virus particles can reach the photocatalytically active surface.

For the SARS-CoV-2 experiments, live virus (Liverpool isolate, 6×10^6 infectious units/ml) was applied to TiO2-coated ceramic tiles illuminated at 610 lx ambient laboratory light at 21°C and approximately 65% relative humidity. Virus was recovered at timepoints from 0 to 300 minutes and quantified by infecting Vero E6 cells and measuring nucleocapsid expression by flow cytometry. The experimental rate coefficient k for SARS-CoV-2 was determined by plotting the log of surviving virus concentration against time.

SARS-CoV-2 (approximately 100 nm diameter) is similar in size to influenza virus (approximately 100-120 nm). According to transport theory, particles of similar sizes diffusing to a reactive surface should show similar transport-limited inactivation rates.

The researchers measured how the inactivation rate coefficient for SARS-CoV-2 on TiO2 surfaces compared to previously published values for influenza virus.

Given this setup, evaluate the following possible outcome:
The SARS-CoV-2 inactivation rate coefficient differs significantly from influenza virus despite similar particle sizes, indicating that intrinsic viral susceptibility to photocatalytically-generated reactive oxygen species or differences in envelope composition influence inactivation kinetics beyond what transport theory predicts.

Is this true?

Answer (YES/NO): NO